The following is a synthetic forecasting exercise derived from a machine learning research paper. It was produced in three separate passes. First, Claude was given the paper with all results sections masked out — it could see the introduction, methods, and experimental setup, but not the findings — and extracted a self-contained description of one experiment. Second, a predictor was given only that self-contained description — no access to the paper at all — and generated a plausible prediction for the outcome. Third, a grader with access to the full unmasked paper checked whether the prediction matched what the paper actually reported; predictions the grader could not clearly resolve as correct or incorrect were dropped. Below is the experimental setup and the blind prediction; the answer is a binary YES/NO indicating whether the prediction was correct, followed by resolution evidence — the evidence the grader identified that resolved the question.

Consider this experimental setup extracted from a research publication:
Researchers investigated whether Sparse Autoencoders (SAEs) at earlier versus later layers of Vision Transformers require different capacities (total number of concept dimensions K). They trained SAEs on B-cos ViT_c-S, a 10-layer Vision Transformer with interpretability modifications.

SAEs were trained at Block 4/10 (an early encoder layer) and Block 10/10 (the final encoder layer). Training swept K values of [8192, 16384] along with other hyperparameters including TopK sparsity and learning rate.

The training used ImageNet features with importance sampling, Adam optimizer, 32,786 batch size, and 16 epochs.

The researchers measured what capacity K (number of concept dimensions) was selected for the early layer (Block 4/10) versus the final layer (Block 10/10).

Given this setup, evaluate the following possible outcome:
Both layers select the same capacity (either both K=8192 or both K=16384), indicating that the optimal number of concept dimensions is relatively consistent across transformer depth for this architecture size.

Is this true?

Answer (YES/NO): NO